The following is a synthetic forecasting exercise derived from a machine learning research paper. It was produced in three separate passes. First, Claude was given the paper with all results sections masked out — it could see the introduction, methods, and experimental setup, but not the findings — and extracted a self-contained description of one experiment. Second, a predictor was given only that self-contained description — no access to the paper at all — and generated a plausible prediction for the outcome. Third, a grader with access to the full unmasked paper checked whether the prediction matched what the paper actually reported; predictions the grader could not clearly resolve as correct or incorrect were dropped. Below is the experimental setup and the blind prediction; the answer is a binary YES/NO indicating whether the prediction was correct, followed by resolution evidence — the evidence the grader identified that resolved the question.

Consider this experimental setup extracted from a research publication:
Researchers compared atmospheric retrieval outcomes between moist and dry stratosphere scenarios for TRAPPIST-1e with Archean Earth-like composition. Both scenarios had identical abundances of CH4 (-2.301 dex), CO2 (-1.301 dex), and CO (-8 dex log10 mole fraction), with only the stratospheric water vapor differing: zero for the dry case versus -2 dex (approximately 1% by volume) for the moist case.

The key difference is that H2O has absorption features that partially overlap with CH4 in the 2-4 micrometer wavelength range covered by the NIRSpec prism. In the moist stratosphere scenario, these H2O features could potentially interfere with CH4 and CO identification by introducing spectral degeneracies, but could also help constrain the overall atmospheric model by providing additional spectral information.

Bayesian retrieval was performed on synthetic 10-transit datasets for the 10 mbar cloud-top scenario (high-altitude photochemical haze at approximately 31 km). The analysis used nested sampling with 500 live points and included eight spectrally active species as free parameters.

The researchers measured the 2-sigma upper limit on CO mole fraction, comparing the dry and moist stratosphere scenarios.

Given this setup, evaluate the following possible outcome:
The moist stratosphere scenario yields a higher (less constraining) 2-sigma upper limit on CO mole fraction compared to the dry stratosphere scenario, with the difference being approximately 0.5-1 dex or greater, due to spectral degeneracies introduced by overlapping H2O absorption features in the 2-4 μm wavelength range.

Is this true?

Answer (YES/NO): NO